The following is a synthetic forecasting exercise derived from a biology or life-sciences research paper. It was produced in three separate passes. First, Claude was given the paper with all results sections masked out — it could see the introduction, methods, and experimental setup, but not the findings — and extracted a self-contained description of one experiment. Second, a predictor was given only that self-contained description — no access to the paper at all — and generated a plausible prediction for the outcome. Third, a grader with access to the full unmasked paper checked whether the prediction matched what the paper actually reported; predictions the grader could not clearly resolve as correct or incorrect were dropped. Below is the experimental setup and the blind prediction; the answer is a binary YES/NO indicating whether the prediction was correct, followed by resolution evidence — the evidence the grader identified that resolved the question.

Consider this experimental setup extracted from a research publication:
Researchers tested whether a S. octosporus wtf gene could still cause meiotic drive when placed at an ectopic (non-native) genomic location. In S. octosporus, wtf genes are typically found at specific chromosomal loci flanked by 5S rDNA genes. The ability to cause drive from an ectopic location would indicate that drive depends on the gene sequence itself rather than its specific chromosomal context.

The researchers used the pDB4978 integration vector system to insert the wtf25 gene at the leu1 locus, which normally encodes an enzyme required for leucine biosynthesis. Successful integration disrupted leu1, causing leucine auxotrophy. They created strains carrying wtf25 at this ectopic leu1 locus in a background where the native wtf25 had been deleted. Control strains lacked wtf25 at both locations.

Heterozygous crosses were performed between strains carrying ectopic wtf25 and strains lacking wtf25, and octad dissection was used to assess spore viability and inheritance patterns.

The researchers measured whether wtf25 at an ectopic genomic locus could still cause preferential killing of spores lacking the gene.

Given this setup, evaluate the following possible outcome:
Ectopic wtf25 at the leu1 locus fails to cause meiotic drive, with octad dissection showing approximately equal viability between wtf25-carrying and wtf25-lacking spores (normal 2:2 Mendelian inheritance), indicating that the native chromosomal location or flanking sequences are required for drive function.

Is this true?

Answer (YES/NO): NO